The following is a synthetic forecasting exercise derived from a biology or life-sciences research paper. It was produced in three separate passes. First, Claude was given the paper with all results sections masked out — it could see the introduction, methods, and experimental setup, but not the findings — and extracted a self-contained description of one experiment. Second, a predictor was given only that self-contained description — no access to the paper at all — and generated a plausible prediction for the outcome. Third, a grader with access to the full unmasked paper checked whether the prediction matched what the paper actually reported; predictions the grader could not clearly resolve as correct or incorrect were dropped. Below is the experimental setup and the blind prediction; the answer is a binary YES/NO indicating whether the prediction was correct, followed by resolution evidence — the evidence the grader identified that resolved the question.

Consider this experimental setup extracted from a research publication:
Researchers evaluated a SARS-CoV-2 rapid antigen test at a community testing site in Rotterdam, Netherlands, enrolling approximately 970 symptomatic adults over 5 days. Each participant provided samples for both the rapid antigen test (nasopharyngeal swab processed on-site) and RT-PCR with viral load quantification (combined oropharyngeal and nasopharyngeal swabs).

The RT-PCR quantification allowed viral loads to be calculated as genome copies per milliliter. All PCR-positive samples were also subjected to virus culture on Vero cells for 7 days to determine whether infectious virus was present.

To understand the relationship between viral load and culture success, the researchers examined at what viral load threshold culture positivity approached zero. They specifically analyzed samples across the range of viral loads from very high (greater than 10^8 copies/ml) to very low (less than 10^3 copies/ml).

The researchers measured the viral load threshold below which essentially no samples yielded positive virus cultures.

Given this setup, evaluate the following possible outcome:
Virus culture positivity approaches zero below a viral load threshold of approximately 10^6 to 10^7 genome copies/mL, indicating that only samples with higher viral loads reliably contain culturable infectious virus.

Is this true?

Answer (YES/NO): NO